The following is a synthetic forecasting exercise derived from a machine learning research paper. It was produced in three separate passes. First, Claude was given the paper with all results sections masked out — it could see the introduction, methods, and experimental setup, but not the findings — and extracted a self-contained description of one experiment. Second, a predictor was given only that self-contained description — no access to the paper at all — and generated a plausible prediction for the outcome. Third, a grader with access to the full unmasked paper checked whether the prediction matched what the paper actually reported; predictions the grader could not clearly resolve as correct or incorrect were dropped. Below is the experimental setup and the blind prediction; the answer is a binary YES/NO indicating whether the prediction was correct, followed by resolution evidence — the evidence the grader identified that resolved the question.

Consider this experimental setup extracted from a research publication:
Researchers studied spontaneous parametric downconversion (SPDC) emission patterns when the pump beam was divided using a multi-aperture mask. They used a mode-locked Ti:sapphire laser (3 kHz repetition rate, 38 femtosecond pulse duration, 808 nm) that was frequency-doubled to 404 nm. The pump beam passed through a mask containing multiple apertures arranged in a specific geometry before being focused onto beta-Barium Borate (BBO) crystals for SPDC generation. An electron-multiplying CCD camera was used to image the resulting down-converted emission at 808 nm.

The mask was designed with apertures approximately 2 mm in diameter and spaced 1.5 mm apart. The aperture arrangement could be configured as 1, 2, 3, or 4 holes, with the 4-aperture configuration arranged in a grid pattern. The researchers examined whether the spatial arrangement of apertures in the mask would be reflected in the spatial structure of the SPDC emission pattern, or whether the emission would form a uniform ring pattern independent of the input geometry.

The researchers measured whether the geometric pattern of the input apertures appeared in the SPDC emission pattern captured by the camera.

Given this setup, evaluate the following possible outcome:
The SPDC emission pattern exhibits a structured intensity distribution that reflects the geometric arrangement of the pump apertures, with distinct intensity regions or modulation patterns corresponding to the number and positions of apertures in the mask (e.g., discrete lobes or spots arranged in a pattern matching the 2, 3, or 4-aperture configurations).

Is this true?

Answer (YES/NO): YES